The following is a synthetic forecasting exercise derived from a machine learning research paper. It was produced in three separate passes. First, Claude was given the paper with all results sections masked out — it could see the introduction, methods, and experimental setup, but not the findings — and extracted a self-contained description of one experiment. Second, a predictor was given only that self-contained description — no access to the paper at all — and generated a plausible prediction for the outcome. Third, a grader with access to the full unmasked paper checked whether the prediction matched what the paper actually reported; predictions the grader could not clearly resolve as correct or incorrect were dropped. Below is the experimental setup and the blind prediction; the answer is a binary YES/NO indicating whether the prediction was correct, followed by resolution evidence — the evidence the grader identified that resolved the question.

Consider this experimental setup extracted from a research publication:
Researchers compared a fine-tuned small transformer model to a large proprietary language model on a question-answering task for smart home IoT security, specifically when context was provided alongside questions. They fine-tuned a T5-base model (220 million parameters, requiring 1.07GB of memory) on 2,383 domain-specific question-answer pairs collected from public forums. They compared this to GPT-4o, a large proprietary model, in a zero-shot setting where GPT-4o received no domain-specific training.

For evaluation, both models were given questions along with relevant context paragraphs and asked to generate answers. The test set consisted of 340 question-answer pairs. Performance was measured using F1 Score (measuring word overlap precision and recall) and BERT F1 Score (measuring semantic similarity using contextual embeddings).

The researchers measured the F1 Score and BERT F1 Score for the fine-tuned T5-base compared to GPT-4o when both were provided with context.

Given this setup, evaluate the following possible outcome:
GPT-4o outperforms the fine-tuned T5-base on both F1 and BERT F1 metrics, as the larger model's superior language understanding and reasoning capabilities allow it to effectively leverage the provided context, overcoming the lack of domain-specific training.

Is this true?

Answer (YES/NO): NO